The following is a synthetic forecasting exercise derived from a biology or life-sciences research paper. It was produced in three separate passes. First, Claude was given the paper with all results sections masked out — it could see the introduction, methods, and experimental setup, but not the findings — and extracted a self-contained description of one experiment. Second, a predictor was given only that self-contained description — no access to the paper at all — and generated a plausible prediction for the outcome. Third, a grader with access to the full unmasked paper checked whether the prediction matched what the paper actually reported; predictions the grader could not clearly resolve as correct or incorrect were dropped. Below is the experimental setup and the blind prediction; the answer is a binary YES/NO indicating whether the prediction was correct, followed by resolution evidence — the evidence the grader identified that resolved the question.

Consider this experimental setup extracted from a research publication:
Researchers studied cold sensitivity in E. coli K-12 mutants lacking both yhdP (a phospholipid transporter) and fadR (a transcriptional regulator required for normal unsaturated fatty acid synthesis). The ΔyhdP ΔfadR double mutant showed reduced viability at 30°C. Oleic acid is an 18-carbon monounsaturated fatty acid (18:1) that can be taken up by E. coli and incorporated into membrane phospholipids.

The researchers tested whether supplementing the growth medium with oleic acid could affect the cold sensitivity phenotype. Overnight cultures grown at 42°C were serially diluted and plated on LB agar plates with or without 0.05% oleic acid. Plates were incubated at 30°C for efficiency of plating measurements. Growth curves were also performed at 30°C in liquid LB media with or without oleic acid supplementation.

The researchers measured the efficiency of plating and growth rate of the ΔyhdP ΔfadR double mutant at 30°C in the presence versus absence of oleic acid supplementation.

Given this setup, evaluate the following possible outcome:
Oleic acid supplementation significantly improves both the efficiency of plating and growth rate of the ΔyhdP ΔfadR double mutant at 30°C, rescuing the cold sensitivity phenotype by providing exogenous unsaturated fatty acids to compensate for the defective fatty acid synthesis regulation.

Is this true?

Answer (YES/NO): YES